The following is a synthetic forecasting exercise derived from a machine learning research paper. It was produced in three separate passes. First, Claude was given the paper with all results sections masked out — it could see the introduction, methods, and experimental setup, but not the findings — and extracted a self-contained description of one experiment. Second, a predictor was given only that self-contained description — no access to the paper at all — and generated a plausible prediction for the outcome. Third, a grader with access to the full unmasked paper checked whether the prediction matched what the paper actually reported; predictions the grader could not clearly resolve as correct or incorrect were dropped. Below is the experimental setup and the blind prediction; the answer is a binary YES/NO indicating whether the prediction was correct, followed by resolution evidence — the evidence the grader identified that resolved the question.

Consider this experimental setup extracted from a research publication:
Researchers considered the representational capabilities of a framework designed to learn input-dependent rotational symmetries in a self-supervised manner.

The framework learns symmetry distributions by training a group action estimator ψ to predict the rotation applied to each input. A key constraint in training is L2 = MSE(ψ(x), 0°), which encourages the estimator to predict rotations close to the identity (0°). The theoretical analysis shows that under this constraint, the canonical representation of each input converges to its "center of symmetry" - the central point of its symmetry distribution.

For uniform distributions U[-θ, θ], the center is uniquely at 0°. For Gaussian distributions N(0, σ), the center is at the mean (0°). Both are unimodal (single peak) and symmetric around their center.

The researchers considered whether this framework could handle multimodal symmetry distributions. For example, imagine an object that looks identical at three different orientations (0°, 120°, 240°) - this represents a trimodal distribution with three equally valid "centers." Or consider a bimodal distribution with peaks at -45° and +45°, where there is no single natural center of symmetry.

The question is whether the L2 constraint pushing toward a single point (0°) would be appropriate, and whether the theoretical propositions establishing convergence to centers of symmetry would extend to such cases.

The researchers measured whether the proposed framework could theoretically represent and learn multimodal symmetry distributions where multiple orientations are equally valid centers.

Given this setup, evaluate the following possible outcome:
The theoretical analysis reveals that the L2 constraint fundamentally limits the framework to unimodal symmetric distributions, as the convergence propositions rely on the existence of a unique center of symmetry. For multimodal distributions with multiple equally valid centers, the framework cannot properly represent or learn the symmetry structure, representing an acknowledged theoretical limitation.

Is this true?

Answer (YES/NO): YES